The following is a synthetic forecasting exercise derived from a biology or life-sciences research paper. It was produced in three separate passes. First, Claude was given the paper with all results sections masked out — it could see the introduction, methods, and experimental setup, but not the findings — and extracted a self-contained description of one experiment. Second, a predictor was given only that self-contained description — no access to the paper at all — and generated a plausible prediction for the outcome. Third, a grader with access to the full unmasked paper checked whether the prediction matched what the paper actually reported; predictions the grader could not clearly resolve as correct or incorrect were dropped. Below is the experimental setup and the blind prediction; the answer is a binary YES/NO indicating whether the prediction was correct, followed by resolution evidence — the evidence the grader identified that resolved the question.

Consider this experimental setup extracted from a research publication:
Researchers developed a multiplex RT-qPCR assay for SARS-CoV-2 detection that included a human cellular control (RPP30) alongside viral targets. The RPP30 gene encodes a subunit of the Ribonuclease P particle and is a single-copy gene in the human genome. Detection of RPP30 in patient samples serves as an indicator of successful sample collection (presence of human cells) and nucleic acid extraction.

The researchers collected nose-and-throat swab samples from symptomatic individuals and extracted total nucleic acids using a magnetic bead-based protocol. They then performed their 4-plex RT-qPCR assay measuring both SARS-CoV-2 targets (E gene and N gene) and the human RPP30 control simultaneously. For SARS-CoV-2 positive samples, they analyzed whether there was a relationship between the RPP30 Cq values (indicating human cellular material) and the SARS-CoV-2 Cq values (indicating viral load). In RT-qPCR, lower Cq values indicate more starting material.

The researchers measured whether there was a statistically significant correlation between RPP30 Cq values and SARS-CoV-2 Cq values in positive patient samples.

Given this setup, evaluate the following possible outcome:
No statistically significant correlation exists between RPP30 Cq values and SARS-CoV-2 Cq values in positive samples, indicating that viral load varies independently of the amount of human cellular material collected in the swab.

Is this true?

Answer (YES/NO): NO